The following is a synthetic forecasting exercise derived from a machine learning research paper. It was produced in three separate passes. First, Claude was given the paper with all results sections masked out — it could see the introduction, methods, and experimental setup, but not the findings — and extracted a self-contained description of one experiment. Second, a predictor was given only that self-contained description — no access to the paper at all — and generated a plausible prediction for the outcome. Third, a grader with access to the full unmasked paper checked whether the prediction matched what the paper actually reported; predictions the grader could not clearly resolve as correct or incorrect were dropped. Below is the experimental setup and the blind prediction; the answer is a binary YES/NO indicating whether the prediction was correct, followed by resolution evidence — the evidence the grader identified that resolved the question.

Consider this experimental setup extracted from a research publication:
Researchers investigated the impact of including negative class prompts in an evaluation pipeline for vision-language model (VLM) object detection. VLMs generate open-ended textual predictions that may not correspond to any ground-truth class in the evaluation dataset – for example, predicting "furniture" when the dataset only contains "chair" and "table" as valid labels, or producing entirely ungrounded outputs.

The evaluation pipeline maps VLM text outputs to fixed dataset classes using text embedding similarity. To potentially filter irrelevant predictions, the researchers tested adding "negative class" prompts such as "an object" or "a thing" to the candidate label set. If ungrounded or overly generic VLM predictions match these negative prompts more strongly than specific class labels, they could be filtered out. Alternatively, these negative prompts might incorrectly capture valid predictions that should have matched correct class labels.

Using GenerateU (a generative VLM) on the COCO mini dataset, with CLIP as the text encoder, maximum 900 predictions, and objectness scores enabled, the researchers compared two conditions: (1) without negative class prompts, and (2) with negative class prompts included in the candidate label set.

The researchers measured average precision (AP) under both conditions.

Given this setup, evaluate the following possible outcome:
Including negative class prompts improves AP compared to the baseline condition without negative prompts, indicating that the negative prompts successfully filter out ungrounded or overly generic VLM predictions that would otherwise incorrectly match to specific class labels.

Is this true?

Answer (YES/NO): YES